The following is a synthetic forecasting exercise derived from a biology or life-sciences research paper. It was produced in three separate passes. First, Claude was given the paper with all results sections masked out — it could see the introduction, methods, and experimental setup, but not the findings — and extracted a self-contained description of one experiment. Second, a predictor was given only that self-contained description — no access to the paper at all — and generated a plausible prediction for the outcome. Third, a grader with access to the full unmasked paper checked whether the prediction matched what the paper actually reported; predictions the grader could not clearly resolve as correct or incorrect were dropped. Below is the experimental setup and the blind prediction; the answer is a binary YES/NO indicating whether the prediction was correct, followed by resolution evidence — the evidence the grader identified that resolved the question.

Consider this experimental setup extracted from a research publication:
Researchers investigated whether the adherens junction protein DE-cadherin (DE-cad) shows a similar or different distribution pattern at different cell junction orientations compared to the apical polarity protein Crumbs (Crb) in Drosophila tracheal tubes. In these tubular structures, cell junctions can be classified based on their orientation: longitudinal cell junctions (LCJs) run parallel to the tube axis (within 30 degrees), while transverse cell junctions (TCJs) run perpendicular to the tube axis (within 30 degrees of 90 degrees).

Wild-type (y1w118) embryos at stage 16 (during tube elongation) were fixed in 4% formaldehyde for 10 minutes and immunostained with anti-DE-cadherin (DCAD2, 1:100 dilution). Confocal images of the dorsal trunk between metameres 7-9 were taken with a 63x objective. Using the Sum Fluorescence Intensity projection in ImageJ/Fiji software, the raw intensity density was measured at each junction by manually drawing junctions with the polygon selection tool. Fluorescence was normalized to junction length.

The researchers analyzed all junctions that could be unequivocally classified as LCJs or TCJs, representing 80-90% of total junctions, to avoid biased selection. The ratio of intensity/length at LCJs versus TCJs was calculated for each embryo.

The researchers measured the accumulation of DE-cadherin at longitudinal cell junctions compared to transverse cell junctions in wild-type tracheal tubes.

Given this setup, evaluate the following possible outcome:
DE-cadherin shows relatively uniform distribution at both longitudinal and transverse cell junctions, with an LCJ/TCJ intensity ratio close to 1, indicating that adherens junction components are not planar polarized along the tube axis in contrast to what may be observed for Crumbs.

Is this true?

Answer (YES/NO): YES